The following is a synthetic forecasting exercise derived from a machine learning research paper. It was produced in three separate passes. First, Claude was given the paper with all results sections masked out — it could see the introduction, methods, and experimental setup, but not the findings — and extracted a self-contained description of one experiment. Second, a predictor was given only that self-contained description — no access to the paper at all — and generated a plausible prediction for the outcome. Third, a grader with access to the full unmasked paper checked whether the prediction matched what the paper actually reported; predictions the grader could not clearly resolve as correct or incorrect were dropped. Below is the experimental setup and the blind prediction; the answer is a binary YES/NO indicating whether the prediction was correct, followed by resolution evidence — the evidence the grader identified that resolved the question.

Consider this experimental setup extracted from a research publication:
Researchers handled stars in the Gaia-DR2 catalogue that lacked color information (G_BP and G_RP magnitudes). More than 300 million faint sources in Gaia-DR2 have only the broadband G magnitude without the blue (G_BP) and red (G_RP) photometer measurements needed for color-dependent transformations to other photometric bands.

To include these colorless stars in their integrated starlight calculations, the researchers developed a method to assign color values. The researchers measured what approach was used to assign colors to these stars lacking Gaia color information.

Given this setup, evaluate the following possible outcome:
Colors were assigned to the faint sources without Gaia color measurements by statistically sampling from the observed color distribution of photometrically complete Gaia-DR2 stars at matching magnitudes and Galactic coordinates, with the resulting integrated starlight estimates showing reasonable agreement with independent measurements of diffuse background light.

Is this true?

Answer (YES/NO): NO